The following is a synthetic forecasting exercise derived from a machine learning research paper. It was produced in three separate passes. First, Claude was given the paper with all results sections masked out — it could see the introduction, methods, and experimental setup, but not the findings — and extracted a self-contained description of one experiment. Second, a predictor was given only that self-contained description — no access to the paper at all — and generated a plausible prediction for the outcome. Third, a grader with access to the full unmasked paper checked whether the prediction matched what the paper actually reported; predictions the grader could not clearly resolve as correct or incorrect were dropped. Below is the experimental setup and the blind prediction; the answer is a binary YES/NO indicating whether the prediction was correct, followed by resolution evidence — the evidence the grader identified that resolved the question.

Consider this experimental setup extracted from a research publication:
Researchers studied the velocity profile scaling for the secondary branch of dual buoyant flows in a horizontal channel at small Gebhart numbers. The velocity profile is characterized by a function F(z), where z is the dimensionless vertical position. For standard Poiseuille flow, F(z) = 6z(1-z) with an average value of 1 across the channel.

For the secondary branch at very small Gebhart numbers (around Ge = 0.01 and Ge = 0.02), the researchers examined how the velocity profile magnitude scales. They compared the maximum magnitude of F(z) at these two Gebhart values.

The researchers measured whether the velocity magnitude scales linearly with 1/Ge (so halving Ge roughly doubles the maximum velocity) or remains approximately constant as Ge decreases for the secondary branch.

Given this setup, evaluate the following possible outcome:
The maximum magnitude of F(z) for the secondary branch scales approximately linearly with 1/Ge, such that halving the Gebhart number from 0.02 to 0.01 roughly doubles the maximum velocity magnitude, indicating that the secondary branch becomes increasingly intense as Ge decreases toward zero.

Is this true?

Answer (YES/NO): YES